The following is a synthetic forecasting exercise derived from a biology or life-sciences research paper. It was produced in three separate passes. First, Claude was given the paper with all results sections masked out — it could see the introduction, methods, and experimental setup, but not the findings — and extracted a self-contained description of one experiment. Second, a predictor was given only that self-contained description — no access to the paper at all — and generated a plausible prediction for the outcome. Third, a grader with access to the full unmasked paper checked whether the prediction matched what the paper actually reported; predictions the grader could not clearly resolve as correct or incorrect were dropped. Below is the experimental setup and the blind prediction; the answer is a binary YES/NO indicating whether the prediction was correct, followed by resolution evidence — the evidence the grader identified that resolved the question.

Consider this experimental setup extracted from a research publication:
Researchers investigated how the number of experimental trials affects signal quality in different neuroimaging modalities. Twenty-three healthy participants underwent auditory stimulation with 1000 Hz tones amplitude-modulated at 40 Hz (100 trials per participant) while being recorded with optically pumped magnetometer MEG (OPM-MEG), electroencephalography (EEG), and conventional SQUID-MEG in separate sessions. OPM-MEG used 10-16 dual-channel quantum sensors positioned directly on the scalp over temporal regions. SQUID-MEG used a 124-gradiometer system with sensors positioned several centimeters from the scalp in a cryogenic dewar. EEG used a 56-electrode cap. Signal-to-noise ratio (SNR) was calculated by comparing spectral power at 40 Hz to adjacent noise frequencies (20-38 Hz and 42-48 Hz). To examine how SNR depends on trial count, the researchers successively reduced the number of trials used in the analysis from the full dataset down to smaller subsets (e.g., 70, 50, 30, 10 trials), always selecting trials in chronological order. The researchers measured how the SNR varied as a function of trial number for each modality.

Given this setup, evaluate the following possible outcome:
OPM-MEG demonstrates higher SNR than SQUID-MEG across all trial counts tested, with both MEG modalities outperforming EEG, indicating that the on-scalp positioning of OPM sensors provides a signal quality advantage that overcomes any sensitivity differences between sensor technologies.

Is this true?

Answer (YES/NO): NO